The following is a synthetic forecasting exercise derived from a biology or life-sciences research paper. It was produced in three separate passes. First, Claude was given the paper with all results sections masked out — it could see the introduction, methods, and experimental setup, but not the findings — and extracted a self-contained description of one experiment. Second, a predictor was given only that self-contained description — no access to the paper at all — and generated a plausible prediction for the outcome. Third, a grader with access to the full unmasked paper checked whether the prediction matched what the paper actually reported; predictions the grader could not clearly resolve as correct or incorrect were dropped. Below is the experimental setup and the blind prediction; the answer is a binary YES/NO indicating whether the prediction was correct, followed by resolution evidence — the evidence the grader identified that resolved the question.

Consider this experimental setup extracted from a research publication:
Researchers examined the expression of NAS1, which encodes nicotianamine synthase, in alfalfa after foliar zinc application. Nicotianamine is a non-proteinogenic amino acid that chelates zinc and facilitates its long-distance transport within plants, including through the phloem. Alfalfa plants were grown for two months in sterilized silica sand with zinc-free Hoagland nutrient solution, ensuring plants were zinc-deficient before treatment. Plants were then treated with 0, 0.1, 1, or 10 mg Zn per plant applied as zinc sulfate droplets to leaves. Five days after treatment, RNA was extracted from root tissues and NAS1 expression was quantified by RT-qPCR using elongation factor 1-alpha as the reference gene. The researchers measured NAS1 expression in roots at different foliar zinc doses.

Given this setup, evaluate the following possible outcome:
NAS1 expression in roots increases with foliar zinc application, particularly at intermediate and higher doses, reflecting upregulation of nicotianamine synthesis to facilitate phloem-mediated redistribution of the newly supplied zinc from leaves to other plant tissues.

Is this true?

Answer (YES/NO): NO